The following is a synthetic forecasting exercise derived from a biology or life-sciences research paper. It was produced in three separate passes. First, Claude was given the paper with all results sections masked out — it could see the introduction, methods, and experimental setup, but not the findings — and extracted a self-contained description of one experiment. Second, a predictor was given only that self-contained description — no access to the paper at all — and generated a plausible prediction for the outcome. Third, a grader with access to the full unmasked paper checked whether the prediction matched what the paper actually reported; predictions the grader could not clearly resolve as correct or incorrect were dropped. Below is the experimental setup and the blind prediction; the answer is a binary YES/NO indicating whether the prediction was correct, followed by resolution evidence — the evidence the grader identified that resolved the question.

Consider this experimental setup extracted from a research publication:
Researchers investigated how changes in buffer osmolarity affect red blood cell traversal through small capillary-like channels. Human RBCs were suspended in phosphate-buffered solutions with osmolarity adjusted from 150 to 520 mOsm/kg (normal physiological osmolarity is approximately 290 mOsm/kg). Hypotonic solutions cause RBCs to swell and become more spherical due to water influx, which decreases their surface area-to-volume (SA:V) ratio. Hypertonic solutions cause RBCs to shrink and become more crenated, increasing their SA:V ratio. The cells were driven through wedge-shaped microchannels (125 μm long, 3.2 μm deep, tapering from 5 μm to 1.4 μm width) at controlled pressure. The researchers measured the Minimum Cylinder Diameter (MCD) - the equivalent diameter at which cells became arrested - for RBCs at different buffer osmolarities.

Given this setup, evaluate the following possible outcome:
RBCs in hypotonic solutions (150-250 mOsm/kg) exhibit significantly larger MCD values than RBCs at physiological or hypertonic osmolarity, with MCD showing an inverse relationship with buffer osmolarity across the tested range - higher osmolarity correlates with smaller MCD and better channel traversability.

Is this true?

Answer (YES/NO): YES